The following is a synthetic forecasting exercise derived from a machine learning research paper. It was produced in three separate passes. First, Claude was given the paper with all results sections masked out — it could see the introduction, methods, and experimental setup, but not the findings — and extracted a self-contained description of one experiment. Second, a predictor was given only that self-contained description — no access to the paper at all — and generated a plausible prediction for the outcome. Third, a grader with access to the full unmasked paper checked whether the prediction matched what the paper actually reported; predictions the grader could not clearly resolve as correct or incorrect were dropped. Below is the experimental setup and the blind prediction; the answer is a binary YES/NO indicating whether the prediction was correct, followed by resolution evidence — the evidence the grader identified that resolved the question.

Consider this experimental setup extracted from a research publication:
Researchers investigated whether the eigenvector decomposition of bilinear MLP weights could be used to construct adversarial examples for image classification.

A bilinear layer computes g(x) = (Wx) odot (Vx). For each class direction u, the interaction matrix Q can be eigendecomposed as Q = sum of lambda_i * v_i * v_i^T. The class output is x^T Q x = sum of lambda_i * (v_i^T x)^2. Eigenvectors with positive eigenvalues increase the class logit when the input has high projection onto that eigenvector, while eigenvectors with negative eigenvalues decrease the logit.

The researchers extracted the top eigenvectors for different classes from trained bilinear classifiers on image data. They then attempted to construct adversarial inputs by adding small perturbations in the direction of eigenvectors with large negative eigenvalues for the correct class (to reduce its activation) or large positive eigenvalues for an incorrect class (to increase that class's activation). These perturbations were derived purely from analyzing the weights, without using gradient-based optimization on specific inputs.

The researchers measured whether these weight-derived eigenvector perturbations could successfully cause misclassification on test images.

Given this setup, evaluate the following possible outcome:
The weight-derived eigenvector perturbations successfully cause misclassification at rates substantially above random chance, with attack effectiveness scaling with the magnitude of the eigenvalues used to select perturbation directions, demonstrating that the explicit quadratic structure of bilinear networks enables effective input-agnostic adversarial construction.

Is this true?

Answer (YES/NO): NO